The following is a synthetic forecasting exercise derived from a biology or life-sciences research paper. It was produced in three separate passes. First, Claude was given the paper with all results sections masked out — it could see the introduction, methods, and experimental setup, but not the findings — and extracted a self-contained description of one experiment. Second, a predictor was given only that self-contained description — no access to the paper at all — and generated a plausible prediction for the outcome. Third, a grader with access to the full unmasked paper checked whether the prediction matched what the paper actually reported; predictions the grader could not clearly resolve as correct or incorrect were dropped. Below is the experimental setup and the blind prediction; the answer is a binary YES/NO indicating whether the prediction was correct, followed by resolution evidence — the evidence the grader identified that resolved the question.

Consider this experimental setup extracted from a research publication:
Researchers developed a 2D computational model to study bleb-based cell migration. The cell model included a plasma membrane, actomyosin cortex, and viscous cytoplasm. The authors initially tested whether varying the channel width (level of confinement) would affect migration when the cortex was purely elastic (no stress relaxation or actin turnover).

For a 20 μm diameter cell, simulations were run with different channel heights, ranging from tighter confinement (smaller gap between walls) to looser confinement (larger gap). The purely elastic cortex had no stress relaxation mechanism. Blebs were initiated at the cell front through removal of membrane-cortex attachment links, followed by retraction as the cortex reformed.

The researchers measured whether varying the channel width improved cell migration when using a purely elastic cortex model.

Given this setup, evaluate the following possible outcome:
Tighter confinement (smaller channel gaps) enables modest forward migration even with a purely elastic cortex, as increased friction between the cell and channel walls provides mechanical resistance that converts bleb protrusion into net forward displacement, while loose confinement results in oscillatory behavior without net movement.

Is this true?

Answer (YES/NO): NO